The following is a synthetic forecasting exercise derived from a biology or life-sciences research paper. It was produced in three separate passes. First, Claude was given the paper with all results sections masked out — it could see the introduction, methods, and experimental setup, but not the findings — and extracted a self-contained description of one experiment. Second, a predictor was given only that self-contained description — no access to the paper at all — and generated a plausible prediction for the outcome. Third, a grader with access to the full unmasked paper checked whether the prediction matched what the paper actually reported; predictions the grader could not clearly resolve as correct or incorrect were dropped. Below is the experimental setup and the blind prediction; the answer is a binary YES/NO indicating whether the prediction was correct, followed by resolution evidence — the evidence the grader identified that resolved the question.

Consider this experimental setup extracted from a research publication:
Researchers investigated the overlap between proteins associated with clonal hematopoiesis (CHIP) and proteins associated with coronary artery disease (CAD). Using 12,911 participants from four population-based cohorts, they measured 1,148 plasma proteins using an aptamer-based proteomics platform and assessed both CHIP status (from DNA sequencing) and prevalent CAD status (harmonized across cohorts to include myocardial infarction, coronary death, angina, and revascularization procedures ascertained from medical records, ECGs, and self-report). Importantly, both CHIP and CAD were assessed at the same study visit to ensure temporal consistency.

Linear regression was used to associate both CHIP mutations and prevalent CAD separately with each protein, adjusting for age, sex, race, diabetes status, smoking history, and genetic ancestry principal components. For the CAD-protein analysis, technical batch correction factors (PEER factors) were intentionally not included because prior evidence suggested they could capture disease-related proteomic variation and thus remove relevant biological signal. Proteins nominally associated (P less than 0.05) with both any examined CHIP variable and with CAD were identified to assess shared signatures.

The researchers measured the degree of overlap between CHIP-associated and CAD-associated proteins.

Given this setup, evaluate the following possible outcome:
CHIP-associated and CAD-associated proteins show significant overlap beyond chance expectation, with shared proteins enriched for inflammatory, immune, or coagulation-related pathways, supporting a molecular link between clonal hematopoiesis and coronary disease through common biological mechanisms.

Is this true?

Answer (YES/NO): YES